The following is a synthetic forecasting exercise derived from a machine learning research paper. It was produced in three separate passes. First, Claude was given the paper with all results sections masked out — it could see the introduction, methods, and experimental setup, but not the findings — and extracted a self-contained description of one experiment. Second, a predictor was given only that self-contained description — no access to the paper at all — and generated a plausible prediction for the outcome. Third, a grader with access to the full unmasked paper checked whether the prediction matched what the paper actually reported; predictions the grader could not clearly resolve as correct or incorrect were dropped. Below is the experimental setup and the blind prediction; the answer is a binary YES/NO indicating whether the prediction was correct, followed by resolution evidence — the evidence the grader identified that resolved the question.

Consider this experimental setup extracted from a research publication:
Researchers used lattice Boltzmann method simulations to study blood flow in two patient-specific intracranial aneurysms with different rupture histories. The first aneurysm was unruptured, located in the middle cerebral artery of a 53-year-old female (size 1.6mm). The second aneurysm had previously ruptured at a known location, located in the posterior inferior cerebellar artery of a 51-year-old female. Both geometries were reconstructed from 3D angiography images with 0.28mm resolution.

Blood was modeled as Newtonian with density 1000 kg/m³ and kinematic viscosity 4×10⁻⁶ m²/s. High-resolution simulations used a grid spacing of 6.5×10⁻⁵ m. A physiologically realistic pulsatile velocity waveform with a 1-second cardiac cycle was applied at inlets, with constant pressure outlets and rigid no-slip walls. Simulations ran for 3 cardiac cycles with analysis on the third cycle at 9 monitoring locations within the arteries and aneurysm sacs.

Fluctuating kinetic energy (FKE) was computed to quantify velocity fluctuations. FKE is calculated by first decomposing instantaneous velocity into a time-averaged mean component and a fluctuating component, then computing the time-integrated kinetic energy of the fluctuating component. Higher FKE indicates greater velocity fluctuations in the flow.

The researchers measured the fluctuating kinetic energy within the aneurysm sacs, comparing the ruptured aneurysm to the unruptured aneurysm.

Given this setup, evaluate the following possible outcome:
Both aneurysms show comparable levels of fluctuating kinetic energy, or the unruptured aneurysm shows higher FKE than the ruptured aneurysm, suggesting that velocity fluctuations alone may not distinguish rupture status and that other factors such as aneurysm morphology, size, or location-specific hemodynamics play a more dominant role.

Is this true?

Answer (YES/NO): NO